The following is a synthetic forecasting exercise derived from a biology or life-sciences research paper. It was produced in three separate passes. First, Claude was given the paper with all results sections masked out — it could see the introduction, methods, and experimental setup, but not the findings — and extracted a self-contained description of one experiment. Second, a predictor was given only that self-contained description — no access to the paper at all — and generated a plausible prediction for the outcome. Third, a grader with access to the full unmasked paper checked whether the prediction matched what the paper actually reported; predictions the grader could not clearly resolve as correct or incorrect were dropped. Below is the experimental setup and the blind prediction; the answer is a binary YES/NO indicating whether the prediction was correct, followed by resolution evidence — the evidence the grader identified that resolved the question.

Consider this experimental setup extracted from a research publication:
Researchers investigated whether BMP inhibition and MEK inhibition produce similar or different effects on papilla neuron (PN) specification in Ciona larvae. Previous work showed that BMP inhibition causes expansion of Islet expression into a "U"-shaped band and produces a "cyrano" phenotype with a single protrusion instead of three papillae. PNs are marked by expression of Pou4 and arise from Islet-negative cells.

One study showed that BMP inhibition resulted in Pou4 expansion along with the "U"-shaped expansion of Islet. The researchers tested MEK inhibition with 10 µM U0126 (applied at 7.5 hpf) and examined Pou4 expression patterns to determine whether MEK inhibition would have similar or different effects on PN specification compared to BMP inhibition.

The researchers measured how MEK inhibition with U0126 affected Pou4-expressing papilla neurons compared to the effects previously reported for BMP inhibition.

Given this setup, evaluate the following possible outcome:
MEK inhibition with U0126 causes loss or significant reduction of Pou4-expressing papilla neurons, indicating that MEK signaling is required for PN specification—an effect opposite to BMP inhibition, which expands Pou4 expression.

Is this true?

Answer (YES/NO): YES